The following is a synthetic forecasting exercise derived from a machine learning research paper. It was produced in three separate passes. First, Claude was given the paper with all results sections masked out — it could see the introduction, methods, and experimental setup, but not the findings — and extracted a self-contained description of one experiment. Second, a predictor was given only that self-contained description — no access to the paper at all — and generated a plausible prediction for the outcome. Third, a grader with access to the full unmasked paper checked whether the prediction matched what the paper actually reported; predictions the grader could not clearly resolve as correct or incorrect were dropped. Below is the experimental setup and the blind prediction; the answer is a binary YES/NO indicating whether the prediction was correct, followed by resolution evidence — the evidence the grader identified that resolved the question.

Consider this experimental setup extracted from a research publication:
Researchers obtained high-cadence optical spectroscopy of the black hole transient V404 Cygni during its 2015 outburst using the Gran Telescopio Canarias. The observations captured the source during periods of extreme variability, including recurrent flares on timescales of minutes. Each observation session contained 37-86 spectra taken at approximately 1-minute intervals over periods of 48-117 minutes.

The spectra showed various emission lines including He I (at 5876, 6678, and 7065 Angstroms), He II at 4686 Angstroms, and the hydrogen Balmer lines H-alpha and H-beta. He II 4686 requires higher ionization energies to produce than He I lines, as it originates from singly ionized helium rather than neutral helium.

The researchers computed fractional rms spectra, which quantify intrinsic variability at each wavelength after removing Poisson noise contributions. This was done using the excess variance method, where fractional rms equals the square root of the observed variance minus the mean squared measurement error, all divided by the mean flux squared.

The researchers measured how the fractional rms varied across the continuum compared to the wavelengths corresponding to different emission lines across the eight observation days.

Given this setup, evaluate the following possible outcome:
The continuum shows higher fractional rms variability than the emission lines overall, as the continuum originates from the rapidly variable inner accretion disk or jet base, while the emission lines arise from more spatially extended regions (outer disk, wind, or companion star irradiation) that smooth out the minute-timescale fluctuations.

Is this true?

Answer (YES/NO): YES